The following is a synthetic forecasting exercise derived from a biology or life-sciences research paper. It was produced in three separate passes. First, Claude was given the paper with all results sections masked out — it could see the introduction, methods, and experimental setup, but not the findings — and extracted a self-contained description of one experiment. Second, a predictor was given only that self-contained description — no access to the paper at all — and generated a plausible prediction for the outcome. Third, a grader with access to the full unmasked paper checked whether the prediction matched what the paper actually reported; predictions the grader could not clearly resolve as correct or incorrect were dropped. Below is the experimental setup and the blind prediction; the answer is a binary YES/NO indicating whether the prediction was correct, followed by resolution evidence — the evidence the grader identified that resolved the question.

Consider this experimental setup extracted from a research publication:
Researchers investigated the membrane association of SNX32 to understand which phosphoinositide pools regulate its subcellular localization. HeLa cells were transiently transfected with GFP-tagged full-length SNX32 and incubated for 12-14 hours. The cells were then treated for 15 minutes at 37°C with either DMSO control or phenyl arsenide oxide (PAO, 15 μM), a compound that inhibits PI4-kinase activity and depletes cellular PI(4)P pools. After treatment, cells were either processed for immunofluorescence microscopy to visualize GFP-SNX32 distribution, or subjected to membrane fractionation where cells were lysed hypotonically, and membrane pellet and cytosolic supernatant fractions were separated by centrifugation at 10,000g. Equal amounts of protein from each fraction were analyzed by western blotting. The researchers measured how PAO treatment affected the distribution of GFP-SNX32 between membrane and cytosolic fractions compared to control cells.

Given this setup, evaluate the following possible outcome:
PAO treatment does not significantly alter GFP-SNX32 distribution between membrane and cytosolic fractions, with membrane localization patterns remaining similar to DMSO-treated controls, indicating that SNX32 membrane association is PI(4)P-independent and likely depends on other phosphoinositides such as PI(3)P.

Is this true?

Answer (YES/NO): NO